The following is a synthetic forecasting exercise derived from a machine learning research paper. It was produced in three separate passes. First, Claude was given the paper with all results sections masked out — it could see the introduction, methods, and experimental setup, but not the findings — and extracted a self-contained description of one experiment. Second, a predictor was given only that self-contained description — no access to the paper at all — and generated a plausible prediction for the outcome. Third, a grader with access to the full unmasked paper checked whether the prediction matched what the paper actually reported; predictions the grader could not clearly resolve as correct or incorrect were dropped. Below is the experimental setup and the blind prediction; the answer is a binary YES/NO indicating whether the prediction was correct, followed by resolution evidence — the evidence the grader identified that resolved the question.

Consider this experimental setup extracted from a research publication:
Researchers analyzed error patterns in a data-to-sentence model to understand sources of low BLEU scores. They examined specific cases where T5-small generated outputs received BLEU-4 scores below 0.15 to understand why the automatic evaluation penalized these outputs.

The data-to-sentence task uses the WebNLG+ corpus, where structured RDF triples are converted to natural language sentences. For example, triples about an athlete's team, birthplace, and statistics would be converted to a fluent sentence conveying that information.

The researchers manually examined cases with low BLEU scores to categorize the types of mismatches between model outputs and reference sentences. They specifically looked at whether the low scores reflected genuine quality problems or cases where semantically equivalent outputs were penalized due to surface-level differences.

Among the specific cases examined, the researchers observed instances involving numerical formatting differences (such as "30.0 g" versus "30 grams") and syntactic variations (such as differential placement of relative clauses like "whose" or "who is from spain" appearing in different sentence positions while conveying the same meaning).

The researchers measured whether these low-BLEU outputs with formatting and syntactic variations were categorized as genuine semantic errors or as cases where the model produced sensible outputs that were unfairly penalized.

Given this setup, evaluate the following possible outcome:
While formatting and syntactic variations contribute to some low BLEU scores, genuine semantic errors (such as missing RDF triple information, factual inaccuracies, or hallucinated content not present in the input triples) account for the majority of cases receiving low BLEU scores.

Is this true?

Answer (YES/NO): NO